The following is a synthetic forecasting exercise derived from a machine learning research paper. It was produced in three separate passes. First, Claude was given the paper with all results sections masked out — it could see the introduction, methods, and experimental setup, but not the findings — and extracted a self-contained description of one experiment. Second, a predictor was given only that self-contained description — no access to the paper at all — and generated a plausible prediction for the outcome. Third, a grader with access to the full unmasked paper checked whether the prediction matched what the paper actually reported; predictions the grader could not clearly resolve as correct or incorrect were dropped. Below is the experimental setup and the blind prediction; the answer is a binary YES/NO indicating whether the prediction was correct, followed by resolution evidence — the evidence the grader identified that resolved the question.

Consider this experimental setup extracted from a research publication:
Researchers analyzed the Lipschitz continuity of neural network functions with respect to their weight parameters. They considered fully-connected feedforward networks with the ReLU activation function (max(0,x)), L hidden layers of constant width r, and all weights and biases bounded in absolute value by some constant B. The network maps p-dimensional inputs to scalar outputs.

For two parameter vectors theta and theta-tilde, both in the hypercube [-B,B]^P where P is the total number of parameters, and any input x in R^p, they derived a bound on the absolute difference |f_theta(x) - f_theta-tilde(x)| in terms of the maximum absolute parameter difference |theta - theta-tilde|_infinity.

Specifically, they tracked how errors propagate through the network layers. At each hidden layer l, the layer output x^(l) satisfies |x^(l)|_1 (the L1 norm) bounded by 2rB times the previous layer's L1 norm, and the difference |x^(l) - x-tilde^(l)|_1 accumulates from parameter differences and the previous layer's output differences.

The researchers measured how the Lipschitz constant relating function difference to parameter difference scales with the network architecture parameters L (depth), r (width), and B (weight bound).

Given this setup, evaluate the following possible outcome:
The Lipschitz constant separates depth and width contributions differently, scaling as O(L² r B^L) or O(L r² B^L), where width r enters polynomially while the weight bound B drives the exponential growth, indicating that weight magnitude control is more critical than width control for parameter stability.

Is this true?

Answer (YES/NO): NO